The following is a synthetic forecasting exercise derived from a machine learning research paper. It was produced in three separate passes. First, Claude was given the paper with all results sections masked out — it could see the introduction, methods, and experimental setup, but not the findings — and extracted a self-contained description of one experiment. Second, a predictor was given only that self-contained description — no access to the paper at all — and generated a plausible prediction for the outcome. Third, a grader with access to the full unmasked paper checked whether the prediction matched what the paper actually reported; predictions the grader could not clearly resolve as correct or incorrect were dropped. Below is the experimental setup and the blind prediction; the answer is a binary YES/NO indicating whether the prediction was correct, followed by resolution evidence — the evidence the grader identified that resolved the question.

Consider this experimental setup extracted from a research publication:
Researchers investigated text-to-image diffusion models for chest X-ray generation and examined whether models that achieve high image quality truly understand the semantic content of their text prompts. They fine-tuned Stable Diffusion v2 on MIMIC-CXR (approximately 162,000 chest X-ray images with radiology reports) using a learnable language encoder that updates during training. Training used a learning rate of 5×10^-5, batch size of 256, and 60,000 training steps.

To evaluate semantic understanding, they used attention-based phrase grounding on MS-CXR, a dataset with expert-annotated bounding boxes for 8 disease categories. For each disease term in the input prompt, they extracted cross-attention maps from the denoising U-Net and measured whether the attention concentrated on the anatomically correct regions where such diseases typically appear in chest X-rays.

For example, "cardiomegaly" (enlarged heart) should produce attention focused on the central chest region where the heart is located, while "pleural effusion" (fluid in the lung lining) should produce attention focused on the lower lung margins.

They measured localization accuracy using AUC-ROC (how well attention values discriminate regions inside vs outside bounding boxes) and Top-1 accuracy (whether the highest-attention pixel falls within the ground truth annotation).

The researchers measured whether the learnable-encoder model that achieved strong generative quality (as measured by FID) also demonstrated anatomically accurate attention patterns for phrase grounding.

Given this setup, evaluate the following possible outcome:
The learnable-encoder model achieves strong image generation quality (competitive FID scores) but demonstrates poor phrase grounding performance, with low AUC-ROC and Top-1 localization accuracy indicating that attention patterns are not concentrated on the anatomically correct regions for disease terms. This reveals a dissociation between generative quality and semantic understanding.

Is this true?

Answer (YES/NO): YES